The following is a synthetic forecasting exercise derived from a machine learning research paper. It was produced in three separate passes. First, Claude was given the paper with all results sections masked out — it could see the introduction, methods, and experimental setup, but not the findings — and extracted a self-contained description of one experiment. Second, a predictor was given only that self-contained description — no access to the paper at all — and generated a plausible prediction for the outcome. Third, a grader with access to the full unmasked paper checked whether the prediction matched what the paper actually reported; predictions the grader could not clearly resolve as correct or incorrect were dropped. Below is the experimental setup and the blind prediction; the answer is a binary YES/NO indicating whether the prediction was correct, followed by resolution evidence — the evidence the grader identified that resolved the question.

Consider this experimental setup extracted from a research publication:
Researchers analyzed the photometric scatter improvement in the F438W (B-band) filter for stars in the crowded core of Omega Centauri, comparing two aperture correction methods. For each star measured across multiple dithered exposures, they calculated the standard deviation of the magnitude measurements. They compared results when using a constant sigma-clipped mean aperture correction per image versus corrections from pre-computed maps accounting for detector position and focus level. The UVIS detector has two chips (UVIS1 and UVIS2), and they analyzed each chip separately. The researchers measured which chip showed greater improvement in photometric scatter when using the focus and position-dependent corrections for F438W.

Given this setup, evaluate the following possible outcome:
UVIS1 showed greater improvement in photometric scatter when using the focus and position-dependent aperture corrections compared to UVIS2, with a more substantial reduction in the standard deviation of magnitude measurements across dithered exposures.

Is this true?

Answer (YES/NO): YES